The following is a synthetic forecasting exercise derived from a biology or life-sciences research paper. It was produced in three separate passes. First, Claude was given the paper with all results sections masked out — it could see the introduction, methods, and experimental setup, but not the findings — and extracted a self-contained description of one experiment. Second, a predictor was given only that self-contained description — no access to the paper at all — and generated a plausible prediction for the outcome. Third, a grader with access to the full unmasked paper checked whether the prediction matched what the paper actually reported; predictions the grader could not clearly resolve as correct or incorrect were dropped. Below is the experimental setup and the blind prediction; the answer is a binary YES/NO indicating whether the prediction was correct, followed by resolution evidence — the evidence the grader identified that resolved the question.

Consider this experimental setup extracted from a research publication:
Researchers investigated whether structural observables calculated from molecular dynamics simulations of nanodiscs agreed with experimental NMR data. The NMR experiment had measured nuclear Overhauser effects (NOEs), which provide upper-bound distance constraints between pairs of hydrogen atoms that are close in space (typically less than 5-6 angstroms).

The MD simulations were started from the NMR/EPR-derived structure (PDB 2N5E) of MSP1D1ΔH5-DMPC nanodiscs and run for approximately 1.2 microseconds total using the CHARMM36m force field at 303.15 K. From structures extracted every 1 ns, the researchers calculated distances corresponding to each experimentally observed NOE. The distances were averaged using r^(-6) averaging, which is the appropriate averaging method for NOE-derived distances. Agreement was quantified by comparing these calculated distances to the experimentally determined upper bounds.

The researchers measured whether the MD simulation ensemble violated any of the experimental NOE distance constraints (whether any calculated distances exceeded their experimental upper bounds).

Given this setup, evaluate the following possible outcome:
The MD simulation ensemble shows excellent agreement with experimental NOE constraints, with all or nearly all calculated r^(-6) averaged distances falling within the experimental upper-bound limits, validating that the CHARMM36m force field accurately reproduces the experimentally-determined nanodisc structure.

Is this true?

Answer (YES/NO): NO